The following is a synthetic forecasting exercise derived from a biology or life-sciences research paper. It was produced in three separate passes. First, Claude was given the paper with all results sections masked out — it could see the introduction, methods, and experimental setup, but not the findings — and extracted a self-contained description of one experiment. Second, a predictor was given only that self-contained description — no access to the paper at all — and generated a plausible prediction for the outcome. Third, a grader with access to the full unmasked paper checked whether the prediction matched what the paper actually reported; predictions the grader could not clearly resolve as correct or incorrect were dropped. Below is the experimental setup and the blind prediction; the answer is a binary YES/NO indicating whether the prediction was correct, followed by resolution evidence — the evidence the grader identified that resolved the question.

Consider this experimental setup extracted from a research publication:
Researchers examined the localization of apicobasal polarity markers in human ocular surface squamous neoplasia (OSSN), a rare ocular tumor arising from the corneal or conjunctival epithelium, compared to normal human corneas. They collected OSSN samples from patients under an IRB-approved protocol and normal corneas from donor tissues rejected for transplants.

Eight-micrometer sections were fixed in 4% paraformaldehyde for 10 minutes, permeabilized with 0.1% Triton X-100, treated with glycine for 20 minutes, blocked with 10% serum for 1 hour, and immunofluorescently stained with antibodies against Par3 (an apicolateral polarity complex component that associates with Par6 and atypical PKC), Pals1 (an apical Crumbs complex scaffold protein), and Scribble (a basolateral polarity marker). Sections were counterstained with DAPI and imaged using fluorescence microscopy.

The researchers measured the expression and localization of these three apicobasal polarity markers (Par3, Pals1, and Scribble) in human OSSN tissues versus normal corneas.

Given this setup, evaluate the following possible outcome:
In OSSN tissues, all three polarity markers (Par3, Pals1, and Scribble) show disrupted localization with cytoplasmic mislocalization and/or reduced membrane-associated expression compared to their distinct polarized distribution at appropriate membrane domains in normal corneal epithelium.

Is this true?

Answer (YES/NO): YES